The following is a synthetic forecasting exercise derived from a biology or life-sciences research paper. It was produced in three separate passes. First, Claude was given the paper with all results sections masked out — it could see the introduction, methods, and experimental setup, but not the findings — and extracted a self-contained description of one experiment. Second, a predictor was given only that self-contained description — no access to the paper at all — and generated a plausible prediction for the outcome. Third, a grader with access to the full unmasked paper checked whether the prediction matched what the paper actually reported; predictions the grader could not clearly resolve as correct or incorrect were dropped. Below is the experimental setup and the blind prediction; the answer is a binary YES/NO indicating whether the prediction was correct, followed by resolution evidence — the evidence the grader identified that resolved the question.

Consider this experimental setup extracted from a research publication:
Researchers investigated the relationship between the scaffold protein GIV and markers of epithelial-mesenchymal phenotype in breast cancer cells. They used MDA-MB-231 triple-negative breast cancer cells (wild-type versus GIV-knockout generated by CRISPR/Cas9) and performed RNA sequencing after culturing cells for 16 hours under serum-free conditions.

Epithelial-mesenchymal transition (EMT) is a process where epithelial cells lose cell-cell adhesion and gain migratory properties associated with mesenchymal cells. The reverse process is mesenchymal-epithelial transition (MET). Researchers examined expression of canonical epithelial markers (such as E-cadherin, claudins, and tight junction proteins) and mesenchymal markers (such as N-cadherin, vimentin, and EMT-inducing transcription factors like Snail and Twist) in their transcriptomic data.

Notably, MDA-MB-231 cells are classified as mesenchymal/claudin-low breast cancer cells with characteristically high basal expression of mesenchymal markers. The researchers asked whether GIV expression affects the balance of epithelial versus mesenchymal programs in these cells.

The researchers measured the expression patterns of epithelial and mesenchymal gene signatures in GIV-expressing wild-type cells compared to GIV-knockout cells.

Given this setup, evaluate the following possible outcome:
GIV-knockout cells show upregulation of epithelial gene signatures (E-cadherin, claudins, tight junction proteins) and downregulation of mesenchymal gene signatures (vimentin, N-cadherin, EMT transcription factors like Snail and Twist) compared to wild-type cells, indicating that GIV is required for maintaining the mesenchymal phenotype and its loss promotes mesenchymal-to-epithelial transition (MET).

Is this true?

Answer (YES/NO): NO